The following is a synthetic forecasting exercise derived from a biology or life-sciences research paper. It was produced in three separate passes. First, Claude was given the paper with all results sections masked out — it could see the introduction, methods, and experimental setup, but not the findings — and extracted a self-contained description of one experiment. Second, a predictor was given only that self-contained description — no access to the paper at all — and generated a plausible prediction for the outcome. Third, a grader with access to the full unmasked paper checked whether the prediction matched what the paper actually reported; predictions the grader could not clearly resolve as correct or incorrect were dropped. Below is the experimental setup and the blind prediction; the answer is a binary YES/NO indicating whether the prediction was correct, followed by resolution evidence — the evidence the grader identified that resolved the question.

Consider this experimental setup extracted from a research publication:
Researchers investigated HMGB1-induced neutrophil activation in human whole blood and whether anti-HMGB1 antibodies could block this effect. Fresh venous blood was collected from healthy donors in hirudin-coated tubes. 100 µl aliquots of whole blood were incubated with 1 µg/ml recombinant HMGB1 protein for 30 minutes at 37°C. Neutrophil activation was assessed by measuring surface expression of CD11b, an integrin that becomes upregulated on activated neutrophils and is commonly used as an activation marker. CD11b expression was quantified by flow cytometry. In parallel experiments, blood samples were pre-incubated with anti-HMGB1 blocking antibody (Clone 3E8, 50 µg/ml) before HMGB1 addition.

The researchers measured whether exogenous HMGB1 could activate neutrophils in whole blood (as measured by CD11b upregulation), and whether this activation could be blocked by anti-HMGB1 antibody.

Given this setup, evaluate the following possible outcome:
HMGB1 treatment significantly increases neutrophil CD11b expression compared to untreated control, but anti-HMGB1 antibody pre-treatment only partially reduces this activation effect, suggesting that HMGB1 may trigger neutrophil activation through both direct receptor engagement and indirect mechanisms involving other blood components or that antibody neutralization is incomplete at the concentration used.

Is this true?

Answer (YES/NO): YES